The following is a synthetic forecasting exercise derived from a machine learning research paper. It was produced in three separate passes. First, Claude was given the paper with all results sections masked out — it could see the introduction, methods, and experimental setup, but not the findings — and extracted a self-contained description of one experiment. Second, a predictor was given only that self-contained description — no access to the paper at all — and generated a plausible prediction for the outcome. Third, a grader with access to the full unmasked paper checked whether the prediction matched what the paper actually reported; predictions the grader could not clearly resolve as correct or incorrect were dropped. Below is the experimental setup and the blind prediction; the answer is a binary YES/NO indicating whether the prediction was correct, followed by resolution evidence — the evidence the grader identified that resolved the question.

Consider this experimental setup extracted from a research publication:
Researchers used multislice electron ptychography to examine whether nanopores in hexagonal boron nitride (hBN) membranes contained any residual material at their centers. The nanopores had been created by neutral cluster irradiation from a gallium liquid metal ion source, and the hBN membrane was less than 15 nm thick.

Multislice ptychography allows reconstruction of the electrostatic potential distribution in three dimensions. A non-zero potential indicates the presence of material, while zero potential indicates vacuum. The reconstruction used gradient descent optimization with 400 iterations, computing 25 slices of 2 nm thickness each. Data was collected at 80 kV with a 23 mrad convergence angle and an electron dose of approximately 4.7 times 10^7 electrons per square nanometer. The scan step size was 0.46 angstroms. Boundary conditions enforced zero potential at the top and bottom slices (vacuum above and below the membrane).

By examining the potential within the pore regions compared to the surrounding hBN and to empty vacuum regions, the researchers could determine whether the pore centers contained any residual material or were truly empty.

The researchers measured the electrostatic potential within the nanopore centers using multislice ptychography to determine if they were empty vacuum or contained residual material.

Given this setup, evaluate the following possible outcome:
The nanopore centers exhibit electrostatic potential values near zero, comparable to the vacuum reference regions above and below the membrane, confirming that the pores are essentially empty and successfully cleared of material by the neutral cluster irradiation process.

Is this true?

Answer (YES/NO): NO